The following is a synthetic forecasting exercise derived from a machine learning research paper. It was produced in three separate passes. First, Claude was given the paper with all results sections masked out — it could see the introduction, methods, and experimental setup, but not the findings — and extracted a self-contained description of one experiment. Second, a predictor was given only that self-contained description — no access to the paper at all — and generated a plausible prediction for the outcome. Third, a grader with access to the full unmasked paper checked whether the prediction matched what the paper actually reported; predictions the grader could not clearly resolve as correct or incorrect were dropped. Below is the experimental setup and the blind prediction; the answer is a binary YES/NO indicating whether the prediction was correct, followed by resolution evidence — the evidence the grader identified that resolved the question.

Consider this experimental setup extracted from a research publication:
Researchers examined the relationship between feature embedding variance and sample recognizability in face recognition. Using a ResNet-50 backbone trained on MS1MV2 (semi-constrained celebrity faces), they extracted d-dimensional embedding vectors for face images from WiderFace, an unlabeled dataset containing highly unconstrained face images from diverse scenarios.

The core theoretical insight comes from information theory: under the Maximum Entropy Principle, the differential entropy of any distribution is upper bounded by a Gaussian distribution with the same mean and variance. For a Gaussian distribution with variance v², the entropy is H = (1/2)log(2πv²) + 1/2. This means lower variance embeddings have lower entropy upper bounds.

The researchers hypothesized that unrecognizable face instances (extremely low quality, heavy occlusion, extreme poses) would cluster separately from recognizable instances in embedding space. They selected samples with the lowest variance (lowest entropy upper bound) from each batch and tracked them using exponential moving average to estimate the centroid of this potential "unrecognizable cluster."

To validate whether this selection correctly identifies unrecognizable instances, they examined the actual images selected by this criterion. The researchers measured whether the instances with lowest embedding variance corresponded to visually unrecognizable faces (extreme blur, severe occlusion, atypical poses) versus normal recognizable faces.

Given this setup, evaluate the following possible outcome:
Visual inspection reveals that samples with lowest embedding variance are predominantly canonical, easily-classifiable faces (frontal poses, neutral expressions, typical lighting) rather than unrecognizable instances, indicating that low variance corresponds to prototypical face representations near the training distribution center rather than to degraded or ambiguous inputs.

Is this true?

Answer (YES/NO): NO